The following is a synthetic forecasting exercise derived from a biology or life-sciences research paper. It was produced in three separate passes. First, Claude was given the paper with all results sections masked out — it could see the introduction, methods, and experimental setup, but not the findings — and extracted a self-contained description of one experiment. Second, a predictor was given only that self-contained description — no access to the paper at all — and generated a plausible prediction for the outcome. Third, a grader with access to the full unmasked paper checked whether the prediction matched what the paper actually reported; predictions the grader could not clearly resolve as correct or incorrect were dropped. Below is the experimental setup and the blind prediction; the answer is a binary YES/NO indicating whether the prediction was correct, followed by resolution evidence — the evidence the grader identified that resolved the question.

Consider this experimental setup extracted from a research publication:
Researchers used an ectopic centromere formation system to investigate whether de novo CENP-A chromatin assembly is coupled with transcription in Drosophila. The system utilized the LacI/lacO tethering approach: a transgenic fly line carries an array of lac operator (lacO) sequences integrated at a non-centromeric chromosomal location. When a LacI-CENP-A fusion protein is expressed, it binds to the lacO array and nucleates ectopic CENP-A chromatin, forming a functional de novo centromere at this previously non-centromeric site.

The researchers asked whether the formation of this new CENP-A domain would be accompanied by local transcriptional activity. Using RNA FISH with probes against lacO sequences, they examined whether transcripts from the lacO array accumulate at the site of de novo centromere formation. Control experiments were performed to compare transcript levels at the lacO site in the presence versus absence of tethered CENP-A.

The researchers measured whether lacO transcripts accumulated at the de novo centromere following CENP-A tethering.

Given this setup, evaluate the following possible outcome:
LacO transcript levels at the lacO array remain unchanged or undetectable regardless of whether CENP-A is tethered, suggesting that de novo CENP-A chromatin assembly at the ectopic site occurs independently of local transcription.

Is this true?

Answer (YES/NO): NO